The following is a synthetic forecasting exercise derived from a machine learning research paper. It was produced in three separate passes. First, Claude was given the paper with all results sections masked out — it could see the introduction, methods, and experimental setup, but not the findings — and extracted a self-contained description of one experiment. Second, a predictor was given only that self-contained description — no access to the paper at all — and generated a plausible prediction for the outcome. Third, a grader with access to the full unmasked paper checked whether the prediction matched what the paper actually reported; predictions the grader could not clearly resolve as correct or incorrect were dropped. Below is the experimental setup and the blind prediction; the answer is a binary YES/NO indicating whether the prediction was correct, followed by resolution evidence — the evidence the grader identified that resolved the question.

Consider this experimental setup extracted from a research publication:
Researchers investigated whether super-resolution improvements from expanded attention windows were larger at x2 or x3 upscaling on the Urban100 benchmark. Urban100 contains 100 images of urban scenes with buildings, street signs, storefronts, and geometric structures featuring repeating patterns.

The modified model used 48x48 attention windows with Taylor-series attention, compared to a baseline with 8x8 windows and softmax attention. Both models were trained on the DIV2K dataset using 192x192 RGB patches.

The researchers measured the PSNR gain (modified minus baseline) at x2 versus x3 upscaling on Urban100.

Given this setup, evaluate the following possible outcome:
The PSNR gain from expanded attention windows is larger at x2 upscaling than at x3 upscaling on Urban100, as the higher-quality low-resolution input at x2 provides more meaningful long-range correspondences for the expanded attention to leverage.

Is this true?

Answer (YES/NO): YES